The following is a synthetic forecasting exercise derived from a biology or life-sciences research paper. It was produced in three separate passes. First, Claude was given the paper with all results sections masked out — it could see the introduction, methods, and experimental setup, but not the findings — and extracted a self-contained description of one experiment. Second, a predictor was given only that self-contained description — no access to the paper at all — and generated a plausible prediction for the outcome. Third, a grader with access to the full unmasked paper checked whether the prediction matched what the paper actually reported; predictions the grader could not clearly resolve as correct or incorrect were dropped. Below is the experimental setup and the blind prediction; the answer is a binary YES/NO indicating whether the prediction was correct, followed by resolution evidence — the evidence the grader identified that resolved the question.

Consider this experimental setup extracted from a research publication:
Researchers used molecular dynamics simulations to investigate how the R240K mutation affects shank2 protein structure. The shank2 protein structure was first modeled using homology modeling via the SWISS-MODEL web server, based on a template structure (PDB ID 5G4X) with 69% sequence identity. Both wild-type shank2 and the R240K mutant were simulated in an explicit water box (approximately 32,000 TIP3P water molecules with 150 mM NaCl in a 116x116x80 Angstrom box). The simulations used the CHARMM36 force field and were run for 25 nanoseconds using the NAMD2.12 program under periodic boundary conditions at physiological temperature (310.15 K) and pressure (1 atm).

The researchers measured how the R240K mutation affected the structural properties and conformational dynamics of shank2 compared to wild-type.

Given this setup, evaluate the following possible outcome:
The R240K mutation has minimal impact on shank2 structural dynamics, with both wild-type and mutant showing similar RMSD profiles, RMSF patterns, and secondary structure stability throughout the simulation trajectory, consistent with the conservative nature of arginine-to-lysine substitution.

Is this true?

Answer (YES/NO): NO